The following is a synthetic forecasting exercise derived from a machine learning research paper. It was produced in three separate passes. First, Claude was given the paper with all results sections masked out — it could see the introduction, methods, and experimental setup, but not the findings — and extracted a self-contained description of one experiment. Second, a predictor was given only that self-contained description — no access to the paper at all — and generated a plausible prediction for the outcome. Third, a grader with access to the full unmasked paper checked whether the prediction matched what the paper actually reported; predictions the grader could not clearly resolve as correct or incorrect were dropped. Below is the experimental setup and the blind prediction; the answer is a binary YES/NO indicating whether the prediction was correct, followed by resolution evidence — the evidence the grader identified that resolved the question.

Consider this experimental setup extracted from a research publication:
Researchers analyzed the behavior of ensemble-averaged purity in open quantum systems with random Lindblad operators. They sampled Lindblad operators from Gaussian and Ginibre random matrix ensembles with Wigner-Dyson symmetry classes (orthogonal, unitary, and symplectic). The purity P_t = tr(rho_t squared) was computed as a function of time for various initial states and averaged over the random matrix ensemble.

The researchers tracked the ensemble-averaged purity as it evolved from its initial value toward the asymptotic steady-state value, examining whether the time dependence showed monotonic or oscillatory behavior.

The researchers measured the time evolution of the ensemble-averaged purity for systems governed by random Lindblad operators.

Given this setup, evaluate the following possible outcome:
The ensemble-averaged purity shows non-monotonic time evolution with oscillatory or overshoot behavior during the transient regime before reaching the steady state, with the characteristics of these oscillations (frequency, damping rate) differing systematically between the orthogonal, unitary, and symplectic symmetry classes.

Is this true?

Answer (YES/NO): NO